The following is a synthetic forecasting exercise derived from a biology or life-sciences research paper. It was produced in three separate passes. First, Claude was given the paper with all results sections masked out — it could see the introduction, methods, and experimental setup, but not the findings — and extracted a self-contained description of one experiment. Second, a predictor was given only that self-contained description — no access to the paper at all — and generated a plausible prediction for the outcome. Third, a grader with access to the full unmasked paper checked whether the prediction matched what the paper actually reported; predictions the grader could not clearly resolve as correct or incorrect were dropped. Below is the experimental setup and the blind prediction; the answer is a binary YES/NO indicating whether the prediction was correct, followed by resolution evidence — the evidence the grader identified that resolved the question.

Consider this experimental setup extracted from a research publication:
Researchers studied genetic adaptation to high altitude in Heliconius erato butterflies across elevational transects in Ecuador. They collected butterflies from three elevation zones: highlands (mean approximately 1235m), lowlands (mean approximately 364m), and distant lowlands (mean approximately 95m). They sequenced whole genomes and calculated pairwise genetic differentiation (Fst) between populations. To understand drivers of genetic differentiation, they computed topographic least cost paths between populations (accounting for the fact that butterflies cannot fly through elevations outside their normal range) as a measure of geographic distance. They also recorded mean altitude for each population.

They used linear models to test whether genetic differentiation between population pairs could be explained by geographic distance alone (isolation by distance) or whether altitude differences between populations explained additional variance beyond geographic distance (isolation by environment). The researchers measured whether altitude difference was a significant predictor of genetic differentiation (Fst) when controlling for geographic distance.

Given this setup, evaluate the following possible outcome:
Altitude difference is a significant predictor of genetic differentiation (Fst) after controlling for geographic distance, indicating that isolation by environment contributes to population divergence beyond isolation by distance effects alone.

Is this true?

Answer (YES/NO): YES